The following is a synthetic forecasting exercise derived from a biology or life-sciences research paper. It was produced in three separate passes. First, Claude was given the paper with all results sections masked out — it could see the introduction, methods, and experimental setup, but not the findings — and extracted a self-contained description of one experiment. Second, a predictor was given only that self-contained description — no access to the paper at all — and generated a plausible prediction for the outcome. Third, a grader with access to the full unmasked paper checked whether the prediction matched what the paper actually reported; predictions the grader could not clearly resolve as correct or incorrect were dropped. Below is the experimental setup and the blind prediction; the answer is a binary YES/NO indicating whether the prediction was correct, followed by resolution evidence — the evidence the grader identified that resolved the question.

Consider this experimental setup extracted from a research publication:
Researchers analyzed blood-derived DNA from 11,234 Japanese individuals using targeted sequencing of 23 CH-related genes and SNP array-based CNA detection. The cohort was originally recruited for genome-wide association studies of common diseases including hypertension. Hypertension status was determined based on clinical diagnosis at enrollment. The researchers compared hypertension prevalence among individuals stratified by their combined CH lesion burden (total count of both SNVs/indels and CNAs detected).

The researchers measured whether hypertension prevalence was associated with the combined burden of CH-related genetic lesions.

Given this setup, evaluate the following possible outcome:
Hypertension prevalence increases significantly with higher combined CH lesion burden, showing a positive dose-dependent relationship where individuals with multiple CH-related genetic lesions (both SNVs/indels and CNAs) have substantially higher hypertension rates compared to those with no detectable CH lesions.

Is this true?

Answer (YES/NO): YES